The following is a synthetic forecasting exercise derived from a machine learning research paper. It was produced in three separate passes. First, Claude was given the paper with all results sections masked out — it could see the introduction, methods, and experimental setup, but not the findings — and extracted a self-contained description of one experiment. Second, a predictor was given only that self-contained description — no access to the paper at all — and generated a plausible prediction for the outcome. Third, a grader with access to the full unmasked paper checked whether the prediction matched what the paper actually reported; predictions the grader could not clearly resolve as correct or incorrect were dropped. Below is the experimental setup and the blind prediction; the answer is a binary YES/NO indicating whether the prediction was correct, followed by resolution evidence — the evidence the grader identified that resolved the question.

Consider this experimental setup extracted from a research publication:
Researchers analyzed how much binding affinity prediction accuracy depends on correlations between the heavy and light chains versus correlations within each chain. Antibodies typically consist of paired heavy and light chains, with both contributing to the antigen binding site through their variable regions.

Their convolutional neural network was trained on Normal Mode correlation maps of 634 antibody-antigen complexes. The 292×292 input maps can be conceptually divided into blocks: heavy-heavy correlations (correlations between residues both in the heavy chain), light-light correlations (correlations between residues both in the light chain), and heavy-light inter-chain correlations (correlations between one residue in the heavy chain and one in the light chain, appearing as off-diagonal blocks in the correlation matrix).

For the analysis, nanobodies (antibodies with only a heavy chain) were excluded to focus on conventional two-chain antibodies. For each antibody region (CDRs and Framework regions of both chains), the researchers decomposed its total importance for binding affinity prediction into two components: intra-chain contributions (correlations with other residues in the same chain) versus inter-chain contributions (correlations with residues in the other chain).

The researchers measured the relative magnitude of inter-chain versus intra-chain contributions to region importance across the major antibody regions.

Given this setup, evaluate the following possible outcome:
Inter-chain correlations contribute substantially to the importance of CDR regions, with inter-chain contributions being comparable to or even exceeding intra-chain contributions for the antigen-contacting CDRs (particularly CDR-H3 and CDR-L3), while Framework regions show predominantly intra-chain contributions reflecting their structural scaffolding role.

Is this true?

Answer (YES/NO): NO